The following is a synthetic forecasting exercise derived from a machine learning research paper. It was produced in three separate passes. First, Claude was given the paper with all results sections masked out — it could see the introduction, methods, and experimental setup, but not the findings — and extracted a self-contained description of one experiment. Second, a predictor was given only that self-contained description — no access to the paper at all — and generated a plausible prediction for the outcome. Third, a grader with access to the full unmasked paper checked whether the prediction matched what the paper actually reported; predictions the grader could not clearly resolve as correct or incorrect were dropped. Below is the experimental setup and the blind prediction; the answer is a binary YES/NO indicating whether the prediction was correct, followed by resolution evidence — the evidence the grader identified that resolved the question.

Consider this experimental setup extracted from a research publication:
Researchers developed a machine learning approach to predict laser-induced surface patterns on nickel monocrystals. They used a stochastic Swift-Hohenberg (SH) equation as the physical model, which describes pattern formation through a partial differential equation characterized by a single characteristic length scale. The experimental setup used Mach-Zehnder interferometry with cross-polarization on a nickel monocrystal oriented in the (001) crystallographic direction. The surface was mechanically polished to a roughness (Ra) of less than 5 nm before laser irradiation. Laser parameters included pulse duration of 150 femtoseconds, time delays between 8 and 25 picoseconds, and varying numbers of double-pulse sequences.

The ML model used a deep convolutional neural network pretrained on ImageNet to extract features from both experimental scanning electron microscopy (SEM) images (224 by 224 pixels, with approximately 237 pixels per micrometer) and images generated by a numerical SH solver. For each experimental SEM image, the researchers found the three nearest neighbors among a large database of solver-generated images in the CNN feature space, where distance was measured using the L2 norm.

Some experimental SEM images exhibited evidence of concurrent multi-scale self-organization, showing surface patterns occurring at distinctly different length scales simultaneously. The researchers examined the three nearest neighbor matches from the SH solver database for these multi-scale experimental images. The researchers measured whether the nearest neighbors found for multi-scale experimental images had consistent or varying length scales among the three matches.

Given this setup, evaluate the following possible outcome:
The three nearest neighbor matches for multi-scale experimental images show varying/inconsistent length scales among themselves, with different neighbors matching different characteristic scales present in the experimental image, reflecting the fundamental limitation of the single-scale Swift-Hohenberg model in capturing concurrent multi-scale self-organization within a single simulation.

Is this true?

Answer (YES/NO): YES